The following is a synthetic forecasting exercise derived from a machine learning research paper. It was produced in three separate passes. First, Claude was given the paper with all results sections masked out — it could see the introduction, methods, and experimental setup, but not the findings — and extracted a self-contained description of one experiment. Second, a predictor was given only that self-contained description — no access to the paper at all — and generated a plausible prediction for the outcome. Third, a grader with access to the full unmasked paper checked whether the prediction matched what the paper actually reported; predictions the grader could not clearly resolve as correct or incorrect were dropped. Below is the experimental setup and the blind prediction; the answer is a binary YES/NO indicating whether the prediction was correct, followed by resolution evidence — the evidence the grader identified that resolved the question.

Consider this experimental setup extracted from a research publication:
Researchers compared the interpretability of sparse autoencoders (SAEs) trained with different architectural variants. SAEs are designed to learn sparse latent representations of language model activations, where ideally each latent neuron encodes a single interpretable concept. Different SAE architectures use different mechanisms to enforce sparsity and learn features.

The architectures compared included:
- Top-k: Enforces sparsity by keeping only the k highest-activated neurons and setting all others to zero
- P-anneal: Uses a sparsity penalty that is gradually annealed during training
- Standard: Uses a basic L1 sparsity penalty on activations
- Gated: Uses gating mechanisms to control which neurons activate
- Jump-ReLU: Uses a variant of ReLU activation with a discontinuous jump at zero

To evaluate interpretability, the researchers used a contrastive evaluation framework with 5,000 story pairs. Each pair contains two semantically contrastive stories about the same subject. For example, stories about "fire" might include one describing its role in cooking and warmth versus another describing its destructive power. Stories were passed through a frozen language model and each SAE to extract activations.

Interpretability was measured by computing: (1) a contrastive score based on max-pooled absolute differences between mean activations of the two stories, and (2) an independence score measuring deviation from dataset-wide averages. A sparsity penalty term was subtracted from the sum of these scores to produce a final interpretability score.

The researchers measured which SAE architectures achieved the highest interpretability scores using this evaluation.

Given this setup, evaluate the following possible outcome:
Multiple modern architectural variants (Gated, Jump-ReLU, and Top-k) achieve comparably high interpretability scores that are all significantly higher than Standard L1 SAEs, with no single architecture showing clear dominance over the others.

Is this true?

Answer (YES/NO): NO